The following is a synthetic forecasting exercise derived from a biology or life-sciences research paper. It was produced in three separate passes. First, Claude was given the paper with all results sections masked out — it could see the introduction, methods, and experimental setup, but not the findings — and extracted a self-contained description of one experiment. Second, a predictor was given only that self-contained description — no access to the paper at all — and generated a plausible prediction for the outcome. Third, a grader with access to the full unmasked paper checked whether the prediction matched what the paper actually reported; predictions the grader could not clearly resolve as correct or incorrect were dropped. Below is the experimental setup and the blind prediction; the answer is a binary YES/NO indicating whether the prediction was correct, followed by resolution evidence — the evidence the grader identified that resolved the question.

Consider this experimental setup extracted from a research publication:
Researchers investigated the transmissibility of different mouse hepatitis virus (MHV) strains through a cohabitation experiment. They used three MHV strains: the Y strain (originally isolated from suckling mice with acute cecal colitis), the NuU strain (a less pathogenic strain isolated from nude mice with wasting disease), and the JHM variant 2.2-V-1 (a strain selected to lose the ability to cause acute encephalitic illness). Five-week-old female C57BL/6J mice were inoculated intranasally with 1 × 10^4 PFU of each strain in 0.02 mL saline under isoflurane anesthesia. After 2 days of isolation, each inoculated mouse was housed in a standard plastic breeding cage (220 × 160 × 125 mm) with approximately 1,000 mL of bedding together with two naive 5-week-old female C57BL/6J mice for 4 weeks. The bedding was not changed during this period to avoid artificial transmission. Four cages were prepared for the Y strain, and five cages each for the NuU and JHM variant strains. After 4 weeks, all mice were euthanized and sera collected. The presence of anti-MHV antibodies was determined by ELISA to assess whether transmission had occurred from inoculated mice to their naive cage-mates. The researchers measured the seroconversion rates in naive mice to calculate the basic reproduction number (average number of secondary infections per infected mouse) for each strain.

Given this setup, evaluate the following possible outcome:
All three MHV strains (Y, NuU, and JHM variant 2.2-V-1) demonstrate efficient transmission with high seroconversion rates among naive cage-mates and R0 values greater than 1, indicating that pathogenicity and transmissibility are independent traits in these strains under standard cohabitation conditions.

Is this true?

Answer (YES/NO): NO